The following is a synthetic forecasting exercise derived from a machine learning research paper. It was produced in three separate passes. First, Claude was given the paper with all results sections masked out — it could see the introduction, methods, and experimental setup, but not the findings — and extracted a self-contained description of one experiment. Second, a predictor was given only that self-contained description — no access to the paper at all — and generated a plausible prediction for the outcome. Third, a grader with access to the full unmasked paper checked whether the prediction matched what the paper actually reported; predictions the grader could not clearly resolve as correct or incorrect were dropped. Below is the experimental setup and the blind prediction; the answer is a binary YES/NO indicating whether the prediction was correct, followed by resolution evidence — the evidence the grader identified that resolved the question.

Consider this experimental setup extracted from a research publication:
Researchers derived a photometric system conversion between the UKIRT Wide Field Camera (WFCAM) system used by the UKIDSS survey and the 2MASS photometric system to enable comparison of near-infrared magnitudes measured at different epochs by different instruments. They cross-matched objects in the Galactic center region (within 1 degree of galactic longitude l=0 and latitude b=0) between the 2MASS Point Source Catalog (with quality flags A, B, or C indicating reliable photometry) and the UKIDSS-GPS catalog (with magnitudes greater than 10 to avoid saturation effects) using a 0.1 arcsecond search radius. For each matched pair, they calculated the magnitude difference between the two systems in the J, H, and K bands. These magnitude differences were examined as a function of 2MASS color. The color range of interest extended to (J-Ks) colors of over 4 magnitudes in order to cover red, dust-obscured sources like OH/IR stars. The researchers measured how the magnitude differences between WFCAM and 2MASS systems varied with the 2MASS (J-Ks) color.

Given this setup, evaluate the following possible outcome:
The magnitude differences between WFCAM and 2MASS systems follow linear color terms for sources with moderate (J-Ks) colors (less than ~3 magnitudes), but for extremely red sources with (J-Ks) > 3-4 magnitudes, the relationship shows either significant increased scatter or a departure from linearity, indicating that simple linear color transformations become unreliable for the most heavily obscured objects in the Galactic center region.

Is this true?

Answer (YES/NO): NO